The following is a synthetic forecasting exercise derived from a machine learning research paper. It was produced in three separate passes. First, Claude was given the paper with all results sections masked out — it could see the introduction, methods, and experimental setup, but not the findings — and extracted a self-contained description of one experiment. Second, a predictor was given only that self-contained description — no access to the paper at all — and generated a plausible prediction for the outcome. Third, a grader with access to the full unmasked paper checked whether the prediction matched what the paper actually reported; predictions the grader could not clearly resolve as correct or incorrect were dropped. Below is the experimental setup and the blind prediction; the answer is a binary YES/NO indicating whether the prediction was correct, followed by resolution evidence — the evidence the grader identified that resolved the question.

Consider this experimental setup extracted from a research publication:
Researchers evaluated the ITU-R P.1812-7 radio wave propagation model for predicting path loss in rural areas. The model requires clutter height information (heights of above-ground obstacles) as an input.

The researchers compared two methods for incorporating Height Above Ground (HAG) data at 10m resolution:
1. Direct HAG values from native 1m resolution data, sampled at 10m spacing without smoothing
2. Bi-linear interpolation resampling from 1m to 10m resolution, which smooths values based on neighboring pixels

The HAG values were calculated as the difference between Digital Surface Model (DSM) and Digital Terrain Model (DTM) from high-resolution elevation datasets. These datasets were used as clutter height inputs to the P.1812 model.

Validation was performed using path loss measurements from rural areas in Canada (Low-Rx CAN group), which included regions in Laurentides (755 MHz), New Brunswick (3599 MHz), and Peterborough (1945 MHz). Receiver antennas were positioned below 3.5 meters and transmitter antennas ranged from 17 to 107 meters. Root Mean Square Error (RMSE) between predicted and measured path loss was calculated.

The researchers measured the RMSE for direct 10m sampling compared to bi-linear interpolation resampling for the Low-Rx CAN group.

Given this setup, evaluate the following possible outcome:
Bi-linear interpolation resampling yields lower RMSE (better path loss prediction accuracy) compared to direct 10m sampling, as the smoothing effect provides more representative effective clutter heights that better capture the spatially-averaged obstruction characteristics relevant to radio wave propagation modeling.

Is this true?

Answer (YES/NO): YES